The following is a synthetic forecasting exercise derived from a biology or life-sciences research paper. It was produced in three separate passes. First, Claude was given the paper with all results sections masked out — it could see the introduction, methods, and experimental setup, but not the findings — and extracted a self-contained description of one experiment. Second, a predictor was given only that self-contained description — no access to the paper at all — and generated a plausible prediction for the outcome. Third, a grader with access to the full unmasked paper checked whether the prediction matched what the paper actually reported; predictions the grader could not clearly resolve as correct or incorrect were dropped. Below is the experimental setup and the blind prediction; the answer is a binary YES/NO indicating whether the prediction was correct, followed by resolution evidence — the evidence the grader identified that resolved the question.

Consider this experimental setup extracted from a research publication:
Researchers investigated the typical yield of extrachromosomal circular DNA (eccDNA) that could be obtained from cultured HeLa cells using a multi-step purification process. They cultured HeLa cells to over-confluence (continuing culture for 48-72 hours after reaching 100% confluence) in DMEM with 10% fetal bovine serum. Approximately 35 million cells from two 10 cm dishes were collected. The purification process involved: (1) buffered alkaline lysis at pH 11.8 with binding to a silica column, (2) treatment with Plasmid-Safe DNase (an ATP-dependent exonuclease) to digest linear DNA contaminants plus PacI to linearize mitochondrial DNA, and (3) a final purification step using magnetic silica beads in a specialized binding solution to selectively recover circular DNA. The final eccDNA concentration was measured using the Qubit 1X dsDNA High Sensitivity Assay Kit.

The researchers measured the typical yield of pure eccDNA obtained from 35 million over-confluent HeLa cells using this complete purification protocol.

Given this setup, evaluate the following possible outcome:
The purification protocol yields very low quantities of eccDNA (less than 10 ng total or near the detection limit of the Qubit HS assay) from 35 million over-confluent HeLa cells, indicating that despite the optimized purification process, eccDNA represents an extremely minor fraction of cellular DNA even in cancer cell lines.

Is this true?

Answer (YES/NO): NO